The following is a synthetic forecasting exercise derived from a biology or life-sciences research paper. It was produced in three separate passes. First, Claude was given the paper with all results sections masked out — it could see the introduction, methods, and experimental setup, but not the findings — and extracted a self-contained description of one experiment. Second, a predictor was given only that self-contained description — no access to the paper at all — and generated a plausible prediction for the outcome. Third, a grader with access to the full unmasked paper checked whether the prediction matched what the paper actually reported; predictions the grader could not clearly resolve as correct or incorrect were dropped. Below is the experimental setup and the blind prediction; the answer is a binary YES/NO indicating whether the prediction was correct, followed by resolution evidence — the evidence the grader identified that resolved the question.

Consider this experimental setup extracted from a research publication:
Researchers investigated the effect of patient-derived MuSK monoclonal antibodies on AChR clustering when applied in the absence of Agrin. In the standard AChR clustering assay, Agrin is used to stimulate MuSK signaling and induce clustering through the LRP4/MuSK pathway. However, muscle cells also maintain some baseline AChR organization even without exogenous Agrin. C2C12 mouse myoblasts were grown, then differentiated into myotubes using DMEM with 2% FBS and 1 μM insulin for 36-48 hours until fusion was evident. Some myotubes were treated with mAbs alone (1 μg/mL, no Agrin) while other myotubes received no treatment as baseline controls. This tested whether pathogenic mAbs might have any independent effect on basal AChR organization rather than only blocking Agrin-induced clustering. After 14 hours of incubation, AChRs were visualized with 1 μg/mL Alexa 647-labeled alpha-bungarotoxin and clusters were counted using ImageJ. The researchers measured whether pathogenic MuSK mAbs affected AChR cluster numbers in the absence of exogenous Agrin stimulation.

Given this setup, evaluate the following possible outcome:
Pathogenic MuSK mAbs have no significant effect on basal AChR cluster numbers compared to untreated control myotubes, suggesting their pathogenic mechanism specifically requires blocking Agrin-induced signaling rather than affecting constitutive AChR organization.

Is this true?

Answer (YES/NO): NO